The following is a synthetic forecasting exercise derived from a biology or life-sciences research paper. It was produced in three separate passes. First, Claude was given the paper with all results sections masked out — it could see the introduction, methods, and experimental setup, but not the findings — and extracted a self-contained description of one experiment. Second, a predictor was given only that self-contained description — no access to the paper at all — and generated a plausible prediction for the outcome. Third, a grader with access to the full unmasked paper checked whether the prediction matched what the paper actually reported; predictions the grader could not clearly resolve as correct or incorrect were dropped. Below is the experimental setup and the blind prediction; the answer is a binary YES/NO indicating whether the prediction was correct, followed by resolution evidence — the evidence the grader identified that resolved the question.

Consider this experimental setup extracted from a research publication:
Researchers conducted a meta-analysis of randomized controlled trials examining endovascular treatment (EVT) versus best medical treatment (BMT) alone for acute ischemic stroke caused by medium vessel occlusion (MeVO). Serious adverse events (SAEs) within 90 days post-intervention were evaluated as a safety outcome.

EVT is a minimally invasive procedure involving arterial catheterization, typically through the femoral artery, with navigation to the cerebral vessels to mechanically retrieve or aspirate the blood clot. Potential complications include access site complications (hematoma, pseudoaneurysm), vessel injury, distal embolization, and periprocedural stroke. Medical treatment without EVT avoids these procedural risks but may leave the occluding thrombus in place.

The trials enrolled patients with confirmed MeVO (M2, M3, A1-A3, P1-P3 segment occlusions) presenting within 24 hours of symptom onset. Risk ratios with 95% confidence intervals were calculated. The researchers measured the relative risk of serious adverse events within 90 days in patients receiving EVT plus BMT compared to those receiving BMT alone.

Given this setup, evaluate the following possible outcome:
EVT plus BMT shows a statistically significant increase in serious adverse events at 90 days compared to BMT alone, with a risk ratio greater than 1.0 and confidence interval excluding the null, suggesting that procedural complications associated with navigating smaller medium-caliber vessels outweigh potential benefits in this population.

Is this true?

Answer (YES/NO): YES